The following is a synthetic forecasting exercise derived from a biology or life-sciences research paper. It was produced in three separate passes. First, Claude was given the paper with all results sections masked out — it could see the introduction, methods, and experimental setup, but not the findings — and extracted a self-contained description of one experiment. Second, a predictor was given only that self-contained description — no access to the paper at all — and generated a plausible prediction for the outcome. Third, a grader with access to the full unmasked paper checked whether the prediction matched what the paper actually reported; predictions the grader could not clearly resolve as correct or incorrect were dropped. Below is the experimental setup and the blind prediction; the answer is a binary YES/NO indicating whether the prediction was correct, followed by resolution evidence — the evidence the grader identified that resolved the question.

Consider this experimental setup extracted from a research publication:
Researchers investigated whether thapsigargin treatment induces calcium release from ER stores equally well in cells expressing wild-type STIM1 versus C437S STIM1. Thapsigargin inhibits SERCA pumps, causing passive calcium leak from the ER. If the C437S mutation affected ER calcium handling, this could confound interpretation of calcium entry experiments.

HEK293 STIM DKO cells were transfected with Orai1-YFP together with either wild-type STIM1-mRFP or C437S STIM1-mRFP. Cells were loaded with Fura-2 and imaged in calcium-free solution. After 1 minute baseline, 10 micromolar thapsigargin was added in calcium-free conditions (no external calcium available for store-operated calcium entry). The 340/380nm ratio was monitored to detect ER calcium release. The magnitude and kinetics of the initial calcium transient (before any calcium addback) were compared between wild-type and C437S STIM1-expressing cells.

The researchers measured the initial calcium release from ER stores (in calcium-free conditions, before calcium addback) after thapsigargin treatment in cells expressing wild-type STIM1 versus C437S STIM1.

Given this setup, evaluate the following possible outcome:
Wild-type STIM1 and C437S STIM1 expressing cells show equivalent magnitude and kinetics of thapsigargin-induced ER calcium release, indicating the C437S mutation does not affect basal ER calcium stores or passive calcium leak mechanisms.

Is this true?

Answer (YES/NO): YES